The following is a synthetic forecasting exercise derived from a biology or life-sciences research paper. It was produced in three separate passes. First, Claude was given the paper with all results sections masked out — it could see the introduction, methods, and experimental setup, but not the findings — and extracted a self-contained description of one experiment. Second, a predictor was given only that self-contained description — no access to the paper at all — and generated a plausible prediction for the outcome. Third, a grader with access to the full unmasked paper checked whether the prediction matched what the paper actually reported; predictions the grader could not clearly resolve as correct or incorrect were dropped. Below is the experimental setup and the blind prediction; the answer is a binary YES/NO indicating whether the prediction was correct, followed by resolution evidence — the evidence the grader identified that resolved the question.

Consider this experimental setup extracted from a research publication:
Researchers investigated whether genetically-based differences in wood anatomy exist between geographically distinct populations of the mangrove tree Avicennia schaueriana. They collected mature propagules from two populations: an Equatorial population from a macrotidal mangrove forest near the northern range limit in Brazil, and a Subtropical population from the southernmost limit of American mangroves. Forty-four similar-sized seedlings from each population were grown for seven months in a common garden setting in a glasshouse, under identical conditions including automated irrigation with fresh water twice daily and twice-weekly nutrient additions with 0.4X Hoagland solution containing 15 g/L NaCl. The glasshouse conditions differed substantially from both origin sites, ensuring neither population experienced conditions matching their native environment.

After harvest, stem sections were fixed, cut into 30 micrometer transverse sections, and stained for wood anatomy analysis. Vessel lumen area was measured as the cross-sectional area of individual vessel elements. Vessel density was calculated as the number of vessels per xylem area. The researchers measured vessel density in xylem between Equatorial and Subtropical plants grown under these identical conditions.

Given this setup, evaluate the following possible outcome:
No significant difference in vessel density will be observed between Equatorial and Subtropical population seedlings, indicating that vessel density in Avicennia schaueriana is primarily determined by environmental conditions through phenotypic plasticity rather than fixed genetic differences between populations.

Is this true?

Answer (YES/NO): YES